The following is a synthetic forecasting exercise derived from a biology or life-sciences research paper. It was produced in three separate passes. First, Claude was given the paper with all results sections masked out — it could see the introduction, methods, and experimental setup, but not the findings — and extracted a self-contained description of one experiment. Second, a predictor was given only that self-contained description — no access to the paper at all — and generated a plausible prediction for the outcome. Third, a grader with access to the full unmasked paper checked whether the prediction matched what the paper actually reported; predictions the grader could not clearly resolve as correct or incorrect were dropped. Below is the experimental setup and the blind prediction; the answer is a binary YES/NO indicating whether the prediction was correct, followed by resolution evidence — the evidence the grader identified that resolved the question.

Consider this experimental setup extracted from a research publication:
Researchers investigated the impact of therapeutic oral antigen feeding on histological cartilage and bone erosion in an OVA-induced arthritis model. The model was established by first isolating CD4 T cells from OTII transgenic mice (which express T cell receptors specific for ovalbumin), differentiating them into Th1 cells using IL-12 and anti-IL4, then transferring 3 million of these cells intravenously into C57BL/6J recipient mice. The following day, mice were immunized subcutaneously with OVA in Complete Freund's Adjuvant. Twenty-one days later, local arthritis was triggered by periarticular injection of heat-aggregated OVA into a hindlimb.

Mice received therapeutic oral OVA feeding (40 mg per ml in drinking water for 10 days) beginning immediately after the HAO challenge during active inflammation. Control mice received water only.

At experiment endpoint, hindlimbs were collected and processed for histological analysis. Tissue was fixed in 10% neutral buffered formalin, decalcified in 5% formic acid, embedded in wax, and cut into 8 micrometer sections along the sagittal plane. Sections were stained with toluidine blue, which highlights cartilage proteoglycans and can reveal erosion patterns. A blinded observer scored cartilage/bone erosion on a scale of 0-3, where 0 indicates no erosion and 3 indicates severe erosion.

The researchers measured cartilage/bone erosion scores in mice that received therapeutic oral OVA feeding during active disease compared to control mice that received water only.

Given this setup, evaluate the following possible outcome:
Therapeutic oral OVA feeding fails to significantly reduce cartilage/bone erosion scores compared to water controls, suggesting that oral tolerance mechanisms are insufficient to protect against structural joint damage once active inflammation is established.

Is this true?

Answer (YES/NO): YES